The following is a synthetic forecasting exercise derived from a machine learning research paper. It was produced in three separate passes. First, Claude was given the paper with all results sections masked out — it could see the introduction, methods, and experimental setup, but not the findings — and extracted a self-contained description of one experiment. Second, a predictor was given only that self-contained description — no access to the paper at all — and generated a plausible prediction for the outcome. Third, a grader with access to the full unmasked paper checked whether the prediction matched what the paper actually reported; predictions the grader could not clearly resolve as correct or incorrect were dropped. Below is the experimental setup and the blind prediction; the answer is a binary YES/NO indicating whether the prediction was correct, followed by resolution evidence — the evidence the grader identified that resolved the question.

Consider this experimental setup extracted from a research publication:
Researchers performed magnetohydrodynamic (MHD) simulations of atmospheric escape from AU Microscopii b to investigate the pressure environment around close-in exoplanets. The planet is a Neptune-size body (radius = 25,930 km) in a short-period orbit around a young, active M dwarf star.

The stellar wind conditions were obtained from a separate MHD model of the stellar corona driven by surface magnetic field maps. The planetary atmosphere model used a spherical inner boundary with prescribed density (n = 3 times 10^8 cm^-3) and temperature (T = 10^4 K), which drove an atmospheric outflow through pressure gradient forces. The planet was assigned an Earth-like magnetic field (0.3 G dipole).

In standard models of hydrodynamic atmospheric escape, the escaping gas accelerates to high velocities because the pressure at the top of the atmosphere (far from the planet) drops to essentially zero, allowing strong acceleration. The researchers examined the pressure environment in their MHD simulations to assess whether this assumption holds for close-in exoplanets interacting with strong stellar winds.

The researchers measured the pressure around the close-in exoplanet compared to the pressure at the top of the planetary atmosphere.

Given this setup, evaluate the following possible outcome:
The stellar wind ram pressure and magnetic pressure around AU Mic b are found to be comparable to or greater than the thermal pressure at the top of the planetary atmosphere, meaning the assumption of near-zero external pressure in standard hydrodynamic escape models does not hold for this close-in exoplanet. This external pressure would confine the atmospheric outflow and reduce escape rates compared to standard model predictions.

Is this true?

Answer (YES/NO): YES